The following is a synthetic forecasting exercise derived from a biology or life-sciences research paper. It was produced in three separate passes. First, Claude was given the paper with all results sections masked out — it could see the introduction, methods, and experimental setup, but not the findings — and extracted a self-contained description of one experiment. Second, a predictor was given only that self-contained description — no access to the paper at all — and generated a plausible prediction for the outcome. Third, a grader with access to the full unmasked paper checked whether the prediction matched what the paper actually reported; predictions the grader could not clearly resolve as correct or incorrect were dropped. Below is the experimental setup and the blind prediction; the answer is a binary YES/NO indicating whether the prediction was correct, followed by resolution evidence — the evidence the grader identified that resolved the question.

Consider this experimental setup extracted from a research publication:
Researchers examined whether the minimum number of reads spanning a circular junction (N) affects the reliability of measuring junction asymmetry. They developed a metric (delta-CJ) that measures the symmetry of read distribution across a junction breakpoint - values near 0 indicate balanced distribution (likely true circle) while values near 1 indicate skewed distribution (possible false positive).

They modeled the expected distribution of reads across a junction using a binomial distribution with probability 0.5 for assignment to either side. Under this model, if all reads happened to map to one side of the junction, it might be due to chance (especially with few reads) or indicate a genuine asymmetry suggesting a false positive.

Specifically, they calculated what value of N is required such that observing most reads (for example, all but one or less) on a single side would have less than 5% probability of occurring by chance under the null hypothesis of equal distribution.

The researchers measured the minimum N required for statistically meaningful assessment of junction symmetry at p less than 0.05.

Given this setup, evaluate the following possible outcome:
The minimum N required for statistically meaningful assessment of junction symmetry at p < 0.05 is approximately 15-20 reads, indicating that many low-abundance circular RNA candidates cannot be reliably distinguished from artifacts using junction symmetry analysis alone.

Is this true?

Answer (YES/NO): NO